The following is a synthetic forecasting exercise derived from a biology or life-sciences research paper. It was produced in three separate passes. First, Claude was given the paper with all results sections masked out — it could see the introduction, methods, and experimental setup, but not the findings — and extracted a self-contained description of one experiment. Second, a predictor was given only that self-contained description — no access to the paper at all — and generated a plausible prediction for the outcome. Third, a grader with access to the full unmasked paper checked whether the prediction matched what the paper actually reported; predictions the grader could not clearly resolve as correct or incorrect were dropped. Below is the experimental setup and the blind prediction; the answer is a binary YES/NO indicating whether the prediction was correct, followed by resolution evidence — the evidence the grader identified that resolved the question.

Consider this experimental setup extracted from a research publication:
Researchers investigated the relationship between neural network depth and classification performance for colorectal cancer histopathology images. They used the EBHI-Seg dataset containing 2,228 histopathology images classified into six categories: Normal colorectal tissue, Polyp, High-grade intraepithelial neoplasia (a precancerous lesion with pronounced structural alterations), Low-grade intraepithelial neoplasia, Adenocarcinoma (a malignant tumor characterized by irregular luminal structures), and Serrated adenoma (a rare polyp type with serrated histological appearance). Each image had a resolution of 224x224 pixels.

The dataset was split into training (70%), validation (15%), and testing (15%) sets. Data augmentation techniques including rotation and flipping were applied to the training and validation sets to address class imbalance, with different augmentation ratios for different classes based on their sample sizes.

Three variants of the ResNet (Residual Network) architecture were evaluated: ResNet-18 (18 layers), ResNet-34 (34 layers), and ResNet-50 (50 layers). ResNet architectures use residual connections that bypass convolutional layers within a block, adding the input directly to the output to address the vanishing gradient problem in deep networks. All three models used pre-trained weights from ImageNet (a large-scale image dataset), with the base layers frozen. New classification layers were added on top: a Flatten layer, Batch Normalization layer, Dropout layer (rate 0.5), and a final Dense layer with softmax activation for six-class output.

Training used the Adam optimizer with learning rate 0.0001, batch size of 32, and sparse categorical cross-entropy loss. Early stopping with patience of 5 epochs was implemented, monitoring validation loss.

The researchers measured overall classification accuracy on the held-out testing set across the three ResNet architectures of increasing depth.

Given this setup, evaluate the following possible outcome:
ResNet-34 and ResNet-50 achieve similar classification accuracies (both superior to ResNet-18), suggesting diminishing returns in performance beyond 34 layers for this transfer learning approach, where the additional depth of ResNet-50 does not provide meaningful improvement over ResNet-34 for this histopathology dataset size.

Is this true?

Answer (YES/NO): NO